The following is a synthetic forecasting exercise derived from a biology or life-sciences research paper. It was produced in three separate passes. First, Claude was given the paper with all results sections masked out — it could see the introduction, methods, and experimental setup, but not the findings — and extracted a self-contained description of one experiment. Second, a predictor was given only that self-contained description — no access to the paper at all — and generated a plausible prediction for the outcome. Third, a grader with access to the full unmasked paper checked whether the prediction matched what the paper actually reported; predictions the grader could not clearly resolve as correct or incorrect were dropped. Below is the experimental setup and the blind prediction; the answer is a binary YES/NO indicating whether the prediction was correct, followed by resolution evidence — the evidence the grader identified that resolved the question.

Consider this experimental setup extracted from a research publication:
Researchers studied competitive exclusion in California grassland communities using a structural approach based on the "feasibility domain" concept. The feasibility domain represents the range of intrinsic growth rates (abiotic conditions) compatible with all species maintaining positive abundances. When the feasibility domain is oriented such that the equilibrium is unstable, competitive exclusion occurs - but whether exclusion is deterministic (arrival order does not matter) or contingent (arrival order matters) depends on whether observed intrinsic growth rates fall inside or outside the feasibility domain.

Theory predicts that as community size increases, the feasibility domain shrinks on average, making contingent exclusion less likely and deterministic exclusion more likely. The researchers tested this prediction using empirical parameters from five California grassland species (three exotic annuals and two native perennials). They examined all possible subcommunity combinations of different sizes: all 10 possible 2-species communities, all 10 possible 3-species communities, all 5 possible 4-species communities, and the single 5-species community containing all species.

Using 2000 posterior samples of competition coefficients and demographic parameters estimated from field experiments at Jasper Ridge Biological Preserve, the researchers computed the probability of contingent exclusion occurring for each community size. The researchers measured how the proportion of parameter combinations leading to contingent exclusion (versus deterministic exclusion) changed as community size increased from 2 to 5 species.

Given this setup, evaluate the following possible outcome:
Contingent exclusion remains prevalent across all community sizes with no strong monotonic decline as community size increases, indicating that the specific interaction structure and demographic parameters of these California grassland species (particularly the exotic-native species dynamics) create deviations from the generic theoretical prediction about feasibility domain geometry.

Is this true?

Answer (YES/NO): NO